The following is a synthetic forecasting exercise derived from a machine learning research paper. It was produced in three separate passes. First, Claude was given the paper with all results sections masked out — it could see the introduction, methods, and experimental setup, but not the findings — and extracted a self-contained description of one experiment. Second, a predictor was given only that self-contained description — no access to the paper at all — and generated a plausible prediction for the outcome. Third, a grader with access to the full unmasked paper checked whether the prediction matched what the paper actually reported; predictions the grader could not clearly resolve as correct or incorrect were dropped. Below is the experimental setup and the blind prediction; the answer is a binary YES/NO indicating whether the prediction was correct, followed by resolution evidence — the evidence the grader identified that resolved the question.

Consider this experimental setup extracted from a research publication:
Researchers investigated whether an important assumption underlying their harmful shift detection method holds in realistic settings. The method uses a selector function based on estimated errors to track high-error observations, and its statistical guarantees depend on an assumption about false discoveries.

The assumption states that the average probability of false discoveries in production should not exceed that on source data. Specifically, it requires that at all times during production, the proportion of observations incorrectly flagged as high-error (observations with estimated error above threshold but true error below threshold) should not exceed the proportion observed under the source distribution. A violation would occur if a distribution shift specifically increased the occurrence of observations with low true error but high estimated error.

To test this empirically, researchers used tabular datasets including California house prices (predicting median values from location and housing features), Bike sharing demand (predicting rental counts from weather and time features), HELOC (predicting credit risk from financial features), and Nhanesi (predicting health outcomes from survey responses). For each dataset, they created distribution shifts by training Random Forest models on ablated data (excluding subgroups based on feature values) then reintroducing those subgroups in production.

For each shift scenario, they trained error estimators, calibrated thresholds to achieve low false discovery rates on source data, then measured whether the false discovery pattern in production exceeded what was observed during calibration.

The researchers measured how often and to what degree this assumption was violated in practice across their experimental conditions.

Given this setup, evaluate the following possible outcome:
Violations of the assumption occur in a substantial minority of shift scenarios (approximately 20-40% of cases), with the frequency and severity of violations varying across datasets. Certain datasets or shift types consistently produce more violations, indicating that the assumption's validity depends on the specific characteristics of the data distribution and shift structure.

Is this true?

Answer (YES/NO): NO